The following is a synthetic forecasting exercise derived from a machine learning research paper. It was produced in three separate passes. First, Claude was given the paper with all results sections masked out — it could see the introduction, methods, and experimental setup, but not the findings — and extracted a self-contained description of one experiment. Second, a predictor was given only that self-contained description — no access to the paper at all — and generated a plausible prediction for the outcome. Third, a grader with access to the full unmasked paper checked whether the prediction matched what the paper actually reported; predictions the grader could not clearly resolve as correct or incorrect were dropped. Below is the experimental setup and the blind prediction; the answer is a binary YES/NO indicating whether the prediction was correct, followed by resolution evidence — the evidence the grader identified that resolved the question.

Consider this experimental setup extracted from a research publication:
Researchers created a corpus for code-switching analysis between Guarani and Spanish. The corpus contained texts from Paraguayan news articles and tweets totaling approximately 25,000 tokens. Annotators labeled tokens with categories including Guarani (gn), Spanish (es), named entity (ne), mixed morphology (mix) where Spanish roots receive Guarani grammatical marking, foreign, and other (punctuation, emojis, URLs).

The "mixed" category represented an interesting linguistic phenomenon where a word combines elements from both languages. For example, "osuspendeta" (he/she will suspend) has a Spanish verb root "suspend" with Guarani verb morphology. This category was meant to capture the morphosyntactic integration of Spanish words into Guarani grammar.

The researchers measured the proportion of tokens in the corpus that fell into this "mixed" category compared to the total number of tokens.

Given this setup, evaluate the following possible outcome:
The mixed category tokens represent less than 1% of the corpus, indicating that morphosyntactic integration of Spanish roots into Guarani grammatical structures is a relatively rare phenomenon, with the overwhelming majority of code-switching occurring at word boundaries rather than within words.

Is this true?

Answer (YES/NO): NO